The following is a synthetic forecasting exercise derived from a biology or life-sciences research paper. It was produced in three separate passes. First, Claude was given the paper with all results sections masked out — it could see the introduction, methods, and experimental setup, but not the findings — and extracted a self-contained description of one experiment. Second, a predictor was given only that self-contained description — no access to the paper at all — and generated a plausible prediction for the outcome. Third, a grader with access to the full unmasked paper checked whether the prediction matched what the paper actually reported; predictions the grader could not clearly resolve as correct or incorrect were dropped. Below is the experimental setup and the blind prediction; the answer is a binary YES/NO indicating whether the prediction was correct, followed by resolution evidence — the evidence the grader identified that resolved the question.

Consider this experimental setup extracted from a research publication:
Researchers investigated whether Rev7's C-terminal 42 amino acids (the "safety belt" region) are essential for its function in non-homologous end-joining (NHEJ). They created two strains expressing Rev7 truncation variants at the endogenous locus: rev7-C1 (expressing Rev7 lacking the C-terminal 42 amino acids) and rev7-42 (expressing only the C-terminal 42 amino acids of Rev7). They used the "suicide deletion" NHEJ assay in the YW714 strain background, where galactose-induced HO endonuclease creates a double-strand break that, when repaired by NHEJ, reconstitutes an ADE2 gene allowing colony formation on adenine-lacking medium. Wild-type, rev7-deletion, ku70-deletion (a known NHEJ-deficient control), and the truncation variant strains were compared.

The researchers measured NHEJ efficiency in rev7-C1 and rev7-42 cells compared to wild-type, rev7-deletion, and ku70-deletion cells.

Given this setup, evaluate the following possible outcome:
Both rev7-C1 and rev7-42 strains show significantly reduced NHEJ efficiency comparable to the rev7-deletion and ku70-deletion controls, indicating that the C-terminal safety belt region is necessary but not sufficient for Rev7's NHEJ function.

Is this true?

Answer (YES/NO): NO